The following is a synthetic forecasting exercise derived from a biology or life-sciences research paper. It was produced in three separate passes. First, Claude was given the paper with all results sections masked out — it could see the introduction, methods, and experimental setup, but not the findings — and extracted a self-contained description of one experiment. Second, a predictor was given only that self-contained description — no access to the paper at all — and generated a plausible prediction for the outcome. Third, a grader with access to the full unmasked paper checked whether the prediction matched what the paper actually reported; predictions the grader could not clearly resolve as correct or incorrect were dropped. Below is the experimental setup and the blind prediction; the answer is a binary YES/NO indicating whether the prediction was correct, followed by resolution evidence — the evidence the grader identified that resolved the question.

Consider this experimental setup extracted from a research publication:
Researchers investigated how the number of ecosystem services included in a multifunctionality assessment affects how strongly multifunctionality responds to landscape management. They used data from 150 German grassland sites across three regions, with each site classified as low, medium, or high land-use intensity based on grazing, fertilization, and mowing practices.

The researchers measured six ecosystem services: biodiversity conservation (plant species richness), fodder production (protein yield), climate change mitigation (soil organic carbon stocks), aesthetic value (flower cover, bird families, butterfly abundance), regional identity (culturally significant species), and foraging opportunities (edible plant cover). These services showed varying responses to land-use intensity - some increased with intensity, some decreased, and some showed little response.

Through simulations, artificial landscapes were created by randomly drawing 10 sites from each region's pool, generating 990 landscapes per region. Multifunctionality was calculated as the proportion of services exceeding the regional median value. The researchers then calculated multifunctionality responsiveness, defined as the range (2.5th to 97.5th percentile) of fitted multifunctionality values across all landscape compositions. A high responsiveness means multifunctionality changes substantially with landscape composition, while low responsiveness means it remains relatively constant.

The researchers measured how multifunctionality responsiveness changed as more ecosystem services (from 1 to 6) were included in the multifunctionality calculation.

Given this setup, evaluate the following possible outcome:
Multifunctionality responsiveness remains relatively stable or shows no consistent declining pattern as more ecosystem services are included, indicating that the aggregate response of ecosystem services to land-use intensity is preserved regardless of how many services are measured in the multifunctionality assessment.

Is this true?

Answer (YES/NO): NO